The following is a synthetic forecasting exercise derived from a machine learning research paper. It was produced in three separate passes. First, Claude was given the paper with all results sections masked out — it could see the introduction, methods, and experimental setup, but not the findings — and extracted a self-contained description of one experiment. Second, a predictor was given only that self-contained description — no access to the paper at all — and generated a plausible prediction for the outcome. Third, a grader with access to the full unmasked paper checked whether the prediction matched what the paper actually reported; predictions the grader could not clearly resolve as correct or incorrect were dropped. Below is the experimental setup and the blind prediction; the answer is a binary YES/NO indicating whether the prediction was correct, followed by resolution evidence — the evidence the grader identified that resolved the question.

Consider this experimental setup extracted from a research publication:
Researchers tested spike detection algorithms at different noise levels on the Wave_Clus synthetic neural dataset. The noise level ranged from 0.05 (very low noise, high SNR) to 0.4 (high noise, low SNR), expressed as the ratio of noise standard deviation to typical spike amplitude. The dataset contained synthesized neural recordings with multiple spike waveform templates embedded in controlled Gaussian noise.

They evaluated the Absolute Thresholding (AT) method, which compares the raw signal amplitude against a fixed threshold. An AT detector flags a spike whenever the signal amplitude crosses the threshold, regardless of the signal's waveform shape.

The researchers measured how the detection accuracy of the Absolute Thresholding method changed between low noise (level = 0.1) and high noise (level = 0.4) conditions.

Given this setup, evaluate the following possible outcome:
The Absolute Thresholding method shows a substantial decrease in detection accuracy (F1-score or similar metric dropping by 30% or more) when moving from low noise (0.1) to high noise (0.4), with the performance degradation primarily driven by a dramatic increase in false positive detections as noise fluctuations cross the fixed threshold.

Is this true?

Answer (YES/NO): NO